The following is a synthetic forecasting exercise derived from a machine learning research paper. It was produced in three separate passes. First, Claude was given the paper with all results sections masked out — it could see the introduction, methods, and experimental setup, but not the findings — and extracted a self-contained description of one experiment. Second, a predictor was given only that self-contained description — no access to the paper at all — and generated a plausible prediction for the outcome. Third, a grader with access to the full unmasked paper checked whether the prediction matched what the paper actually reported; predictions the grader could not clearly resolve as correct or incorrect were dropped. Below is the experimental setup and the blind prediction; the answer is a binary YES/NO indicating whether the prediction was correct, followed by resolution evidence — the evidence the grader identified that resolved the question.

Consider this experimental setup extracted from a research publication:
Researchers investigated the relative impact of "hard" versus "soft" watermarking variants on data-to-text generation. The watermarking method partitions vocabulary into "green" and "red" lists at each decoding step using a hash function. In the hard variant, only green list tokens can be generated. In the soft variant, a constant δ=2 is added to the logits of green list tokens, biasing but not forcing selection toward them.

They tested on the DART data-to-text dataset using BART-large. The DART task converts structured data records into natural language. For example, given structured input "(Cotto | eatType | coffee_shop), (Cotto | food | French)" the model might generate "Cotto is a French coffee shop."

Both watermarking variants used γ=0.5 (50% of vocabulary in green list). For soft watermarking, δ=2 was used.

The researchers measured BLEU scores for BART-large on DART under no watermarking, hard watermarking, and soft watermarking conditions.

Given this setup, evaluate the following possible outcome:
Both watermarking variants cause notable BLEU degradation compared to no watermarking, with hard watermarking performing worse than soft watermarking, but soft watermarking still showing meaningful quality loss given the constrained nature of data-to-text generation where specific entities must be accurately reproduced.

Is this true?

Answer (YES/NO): YES